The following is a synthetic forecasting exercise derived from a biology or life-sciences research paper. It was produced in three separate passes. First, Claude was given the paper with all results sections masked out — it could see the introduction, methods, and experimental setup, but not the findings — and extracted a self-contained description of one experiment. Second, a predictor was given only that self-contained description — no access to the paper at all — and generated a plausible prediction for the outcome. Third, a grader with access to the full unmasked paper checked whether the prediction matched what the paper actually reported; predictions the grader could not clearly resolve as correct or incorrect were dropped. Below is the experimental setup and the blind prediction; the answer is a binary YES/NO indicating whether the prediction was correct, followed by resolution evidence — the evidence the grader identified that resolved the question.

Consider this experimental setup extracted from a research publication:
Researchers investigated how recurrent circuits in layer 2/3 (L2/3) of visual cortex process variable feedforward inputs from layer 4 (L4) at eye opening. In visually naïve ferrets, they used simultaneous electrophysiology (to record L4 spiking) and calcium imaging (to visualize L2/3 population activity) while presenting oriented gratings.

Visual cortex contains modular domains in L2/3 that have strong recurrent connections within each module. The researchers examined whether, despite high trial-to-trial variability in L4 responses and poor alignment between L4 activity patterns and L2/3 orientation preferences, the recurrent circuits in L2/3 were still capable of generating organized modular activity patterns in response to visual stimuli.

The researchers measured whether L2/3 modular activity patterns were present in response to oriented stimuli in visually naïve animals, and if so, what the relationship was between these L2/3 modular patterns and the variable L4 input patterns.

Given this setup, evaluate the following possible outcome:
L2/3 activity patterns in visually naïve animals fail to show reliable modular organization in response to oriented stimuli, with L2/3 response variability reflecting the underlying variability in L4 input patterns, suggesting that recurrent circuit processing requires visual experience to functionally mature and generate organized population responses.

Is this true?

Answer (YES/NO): NO